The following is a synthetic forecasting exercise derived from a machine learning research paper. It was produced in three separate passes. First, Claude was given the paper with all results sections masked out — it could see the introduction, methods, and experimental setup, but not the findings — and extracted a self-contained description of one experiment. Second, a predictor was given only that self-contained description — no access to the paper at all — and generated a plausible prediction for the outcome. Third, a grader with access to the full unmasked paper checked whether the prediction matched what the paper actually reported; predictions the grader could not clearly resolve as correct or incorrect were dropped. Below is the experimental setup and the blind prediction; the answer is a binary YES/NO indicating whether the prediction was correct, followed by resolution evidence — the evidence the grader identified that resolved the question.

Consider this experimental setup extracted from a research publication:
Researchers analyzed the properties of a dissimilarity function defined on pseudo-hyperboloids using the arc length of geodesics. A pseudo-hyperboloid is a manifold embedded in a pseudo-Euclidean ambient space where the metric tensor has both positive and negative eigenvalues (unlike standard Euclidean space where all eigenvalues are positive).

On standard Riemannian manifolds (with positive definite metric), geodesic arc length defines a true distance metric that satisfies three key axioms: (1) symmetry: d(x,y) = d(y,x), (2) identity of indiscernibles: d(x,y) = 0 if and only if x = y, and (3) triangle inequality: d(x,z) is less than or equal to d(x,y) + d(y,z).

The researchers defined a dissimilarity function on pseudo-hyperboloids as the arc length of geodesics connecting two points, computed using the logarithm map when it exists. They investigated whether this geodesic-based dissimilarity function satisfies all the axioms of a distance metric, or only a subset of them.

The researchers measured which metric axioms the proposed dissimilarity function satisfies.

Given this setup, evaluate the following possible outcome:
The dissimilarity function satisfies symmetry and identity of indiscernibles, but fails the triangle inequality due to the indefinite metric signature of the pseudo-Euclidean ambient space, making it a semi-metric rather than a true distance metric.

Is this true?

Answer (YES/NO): NO